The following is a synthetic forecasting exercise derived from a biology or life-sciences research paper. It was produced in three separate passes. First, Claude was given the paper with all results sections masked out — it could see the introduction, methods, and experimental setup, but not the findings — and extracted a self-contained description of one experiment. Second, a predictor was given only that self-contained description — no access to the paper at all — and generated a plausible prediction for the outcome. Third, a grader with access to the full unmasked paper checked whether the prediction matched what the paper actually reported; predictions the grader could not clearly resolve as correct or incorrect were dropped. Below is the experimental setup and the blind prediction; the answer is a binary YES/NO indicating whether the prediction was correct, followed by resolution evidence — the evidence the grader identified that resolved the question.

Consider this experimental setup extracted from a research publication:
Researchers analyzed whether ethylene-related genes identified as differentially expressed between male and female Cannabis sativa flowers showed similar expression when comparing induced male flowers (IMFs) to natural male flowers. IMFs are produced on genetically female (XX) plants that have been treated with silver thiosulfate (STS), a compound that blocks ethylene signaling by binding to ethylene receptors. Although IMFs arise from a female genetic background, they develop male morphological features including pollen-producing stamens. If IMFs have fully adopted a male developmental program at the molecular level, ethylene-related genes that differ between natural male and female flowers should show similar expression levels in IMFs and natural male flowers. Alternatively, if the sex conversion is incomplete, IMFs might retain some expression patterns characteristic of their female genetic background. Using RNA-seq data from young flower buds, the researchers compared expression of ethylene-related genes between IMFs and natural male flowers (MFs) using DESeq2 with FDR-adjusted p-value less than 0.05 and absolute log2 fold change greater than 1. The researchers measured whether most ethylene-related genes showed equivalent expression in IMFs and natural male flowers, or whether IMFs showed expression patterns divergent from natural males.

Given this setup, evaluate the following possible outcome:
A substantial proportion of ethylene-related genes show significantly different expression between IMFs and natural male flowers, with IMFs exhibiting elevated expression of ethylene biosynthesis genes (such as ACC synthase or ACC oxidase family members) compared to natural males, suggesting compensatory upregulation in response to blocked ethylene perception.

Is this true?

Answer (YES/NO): NO